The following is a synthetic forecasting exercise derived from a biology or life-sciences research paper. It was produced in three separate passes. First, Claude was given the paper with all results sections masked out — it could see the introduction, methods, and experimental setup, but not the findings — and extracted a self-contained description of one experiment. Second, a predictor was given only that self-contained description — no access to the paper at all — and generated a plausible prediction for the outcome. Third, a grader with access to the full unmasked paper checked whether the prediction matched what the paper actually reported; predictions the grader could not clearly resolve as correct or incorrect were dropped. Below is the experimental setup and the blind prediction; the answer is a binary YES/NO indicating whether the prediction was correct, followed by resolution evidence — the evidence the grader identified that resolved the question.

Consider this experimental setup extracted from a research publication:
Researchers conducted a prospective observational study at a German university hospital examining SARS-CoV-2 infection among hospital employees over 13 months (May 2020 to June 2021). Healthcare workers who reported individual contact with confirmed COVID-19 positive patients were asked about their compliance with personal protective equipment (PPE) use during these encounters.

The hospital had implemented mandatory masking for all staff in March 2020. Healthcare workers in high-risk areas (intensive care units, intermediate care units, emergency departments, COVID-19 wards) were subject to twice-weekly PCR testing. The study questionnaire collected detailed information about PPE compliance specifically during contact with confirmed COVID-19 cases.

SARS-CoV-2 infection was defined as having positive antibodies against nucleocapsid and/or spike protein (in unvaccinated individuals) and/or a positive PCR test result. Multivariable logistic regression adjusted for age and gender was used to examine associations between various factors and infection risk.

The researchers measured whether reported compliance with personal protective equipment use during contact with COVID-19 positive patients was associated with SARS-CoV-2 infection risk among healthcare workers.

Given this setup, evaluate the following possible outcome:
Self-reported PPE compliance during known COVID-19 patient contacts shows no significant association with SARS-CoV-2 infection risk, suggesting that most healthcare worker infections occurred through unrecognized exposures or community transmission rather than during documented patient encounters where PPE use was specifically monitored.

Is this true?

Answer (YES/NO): YES